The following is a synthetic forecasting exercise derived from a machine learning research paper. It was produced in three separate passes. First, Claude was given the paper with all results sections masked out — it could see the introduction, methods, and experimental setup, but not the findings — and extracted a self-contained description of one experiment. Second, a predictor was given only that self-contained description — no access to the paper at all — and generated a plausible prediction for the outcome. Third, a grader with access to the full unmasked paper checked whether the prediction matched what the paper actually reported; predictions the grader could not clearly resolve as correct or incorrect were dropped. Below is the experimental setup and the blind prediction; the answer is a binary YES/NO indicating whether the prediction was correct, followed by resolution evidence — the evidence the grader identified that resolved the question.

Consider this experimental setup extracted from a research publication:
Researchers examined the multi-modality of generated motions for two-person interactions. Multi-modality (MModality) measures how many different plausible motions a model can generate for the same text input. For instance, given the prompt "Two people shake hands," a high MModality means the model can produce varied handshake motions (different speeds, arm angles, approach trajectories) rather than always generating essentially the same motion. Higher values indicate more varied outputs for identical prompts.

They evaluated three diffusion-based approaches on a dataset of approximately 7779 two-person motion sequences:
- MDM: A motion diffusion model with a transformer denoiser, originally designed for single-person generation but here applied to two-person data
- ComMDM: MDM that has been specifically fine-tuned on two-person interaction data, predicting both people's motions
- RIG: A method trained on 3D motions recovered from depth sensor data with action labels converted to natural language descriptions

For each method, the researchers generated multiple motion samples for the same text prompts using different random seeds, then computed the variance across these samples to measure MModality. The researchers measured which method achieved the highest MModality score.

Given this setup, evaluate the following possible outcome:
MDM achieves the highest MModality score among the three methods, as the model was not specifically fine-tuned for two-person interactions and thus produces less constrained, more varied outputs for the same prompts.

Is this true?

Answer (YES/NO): YES